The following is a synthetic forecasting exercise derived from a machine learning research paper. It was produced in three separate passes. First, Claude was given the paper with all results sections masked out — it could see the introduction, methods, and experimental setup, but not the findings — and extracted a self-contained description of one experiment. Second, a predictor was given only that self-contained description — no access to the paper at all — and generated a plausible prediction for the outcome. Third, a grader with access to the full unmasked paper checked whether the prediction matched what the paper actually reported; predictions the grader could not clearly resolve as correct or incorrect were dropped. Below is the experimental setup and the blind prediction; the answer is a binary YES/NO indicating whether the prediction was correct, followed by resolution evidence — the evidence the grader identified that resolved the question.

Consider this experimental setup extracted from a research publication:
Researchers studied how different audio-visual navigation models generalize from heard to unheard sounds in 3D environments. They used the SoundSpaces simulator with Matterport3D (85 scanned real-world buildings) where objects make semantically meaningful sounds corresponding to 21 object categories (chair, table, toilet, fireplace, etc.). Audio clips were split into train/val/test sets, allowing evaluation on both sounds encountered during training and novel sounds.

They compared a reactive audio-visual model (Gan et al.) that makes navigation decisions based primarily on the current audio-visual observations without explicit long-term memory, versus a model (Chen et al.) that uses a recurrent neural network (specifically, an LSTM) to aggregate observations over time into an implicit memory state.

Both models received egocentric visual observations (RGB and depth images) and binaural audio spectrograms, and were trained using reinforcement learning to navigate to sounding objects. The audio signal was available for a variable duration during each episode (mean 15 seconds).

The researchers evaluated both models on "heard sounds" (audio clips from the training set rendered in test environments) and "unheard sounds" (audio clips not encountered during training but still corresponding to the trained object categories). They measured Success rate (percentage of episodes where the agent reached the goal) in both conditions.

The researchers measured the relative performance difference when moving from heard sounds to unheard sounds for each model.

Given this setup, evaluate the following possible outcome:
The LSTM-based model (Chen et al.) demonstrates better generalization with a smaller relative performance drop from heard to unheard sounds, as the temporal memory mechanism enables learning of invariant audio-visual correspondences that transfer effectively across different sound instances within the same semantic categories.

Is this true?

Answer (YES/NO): YES